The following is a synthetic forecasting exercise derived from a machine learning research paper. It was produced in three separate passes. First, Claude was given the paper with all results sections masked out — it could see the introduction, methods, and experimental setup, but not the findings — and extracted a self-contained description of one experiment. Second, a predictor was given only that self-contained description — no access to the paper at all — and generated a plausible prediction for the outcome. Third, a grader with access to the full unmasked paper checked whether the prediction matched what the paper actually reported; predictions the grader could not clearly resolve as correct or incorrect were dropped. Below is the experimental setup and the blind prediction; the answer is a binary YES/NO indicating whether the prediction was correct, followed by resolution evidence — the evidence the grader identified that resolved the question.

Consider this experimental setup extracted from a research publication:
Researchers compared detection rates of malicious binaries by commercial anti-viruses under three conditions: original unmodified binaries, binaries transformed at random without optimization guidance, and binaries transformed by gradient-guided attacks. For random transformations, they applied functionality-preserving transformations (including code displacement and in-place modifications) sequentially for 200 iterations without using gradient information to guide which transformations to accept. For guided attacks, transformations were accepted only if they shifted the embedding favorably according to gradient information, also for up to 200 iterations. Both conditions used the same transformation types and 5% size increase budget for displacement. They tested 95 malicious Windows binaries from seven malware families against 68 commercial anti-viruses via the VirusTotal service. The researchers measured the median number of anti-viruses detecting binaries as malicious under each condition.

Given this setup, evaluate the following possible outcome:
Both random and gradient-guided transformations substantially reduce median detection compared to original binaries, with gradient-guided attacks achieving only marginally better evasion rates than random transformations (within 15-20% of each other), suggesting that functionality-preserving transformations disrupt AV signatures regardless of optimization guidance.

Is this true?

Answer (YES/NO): NO